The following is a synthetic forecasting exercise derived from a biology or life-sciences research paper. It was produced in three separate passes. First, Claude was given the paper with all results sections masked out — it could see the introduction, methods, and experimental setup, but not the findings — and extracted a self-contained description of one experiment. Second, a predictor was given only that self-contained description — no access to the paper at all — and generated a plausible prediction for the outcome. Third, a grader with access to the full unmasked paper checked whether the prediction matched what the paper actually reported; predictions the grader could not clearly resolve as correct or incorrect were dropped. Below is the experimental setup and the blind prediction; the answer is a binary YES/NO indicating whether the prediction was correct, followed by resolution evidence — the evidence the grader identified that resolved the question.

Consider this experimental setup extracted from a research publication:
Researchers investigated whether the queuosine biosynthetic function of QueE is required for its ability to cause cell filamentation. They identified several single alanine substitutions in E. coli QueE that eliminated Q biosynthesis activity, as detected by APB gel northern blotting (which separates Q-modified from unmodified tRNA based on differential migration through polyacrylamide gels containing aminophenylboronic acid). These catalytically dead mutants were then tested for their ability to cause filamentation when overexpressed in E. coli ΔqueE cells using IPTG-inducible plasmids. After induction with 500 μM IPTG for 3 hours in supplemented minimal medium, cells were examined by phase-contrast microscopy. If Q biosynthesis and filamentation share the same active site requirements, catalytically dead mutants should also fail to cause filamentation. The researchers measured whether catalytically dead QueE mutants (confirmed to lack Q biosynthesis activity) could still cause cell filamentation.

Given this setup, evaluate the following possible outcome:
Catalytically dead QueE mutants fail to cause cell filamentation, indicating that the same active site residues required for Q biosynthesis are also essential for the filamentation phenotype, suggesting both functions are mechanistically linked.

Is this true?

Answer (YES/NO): NO